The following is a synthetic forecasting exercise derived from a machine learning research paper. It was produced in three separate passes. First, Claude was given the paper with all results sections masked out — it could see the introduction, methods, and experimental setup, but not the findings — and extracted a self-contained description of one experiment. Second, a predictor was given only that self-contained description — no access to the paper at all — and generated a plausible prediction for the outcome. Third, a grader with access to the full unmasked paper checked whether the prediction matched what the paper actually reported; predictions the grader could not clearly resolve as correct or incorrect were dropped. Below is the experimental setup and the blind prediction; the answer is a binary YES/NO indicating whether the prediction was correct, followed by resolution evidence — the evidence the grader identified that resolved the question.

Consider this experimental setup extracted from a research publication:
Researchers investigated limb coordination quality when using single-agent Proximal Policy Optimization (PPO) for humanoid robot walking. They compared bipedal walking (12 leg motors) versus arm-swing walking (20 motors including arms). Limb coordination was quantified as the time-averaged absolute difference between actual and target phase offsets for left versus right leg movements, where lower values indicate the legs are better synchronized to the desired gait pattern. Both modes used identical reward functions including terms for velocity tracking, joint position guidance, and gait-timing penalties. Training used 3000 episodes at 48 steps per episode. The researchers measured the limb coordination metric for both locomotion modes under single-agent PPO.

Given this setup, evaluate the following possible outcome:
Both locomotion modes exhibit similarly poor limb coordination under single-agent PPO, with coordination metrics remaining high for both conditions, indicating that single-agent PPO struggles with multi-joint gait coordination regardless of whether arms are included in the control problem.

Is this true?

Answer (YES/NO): YES